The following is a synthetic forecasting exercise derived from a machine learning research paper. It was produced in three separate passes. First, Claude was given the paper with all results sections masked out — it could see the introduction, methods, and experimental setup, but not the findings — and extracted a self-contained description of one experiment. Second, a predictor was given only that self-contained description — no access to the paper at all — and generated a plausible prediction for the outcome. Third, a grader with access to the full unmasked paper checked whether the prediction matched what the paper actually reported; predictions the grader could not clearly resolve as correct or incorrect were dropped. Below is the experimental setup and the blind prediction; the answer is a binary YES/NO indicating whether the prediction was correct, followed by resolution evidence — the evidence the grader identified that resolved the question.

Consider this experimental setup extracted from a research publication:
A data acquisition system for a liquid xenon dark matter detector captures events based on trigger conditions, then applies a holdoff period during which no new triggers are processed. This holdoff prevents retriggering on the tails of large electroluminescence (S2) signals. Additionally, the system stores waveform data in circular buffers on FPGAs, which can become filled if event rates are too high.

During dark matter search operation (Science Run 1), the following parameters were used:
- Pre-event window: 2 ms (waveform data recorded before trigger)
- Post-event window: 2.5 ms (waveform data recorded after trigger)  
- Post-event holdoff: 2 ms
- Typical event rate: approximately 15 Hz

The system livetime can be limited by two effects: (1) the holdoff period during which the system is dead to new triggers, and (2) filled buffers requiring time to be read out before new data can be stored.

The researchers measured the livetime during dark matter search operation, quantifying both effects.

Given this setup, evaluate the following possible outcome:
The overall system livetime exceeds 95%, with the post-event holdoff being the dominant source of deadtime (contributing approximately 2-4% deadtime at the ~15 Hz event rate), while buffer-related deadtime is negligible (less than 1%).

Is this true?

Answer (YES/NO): YES